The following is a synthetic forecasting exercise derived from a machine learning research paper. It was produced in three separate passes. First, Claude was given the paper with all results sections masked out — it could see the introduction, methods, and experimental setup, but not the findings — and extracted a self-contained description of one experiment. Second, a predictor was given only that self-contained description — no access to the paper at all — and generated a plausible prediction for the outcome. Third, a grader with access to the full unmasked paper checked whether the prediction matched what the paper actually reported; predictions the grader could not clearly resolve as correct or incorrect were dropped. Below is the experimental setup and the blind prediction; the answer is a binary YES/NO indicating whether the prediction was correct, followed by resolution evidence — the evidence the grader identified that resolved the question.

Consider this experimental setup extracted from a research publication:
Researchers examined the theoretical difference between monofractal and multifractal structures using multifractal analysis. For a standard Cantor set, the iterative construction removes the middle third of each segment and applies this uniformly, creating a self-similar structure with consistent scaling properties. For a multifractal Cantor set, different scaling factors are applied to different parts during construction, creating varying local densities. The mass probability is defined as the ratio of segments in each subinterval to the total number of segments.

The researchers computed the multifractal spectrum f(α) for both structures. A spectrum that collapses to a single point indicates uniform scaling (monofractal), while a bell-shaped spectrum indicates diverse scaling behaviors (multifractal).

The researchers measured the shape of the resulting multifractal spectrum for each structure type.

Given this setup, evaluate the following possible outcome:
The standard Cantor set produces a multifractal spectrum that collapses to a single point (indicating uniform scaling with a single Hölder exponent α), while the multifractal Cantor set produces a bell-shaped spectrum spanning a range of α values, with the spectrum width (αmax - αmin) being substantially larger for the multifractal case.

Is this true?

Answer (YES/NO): YES